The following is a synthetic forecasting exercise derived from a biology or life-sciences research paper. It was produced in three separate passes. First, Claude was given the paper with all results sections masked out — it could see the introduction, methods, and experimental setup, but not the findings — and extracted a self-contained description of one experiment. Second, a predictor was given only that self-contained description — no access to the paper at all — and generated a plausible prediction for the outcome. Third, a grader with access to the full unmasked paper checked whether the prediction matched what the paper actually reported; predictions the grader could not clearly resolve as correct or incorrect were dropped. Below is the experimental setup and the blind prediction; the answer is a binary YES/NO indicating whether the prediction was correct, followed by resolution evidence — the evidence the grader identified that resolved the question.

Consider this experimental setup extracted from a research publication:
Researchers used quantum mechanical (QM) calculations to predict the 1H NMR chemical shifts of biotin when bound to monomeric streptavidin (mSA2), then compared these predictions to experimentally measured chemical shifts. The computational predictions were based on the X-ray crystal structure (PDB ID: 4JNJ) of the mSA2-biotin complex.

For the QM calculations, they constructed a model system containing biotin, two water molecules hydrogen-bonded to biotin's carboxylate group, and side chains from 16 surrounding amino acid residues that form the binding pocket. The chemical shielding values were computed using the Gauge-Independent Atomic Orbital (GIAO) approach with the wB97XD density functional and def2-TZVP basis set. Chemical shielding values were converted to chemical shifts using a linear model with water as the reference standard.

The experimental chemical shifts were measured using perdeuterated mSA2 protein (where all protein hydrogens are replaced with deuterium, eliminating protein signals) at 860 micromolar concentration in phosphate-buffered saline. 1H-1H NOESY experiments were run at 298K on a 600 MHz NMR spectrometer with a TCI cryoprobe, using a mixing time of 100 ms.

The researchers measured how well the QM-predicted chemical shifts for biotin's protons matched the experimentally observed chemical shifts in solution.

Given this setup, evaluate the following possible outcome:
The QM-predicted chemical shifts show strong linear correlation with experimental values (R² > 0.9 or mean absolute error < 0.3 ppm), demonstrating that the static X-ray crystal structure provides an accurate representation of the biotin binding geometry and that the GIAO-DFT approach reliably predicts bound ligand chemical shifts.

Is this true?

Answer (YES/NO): YES